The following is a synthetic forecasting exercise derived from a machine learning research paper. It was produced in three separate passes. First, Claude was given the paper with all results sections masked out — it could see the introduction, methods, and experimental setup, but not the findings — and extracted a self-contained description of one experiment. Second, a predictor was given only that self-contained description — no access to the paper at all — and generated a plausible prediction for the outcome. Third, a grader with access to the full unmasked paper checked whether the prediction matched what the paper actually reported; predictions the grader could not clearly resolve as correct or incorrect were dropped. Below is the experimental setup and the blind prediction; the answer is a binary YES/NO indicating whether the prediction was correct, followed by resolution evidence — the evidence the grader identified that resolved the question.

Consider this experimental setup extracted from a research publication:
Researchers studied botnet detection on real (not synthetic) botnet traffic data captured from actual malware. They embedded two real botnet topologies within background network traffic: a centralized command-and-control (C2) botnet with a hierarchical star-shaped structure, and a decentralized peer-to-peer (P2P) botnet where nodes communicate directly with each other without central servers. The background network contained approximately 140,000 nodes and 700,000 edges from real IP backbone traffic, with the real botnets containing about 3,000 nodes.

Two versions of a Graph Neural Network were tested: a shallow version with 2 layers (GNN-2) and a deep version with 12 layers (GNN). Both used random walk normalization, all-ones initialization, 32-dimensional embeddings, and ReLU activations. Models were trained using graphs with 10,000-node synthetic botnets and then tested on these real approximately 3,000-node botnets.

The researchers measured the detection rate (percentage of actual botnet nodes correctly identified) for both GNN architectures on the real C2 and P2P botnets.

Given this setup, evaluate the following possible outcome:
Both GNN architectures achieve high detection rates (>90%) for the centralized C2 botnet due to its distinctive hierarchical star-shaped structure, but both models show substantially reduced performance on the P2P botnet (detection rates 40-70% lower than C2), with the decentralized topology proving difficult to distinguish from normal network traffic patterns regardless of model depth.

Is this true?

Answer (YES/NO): NO